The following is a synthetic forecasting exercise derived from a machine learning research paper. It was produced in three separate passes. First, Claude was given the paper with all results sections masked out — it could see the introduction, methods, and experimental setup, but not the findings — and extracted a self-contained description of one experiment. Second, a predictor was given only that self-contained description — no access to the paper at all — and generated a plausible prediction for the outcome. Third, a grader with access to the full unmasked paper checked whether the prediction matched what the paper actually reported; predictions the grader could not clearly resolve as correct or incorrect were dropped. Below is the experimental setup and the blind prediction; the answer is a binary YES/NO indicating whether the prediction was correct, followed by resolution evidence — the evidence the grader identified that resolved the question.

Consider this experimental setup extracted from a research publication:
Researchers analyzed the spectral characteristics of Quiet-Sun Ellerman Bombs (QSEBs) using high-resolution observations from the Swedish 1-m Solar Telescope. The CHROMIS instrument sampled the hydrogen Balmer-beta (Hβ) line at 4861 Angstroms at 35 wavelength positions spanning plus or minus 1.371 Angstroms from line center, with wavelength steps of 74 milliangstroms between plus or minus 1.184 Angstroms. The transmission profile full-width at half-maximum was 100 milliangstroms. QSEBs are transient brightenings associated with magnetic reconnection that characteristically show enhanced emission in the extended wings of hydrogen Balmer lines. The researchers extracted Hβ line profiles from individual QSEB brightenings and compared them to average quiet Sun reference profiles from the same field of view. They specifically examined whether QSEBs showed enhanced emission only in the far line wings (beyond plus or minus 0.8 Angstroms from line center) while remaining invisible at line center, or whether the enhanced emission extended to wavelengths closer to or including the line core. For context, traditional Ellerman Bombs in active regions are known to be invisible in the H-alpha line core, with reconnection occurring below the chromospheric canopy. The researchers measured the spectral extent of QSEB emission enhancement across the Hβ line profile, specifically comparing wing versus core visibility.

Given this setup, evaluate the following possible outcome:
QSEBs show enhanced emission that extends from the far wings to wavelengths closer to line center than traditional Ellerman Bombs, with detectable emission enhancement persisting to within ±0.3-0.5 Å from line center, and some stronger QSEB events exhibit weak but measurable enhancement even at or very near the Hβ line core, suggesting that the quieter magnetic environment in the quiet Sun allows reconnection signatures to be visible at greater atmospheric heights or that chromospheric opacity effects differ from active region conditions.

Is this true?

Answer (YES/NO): NO